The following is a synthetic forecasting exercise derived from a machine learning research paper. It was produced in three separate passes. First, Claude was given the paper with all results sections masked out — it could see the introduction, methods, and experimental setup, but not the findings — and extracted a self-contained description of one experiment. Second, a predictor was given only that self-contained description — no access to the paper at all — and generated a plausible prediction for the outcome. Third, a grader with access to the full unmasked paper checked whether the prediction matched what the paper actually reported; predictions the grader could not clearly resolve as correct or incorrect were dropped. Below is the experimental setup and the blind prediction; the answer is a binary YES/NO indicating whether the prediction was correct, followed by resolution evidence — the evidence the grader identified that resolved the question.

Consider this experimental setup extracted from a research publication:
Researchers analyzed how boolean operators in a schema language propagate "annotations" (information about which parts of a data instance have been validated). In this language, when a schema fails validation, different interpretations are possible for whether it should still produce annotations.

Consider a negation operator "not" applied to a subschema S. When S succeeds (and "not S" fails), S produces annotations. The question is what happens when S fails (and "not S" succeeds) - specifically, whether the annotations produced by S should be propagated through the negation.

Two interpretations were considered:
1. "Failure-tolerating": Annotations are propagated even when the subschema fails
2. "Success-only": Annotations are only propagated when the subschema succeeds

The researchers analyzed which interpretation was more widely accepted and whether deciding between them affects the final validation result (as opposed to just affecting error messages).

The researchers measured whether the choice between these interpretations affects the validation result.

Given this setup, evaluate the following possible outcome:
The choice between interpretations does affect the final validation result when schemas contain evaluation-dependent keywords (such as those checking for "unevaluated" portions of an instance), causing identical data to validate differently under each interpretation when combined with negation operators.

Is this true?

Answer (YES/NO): NO